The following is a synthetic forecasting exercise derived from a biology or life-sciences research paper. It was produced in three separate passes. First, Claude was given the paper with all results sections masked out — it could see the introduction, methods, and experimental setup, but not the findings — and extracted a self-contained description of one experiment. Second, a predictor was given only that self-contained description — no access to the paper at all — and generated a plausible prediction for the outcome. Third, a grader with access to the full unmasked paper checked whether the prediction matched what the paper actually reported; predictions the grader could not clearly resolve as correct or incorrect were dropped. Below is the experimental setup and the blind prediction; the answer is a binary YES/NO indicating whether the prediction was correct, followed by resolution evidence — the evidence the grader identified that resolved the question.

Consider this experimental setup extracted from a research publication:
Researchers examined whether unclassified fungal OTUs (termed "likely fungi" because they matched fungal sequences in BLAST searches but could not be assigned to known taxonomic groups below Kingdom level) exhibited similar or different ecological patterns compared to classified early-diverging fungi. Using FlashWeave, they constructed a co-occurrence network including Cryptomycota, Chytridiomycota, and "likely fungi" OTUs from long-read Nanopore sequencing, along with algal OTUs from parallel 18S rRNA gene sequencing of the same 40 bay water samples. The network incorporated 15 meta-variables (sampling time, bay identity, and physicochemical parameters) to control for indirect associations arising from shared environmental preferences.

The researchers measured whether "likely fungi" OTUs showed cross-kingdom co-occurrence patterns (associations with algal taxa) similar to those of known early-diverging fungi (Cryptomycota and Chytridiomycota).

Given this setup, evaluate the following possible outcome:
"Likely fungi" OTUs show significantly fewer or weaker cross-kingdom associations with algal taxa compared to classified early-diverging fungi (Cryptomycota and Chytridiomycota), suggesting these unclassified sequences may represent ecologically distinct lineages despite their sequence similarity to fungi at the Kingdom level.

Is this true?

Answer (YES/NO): NO